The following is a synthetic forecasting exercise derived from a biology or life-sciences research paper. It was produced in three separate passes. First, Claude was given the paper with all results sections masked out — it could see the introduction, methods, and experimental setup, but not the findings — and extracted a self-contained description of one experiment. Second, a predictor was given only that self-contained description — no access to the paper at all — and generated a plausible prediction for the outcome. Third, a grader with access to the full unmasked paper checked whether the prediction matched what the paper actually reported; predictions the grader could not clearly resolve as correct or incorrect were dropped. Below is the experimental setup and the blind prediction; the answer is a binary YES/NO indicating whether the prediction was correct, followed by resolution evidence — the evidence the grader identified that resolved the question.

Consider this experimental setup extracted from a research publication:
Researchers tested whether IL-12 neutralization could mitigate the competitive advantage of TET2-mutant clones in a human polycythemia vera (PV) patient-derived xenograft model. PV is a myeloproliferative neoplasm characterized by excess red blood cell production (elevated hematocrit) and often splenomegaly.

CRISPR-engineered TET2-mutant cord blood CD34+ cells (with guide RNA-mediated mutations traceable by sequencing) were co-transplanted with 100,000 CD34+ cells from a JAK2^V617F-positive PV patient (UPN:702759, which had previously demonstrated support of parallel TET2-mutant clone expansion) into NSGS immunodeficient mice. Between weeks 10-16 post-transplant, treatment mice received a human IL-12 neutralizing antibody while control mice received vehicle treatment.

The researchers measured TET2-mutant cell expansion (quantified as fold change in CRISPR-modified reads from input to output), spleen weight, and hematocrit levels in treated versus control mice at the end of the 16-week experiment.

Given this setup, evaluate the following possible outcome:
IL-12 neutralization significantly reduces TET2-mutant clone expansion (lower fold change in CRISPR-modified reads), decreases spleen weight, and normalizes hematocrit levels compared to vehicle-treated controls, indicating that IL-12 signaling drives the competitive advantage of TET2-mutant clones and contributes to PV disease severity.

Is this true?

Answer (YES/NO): NO